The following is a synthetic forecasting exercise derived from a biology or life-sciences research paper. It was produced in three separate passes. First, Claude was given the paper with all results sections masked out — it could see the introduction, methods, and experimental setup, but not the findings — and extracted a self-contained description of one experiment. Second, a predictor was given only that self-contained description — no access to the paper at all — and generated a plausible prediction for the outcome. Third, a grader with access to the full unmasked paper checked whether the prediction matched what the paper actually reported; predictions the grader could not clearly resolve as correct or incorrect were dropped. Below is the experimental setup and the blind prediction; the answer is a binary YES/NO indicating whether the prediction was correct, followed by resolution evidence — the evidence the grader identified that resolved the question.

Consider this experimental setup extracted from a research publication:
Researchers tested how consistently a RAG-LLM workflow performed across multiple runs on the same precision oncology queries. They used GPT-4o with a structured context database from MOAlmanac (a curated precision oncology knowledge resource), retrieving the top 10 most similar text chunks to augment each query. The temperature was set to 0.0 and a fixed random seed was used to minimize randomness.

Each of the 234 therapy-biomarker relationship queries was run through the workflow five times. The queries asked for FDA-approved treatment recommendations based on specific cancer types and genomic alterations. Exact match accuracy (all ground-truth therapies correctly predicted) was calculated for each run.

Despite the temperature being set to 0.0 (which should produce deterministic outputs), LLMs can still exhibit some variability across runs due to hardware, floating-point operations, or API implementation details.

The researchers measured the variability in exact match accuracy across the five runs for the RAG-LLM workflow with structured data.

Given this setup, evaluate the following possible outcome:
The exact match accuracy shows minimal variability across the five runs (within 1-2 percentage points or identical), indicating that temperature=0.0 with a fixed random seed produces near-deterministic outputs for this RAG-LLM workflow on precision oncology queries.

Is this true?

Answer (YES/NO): YES